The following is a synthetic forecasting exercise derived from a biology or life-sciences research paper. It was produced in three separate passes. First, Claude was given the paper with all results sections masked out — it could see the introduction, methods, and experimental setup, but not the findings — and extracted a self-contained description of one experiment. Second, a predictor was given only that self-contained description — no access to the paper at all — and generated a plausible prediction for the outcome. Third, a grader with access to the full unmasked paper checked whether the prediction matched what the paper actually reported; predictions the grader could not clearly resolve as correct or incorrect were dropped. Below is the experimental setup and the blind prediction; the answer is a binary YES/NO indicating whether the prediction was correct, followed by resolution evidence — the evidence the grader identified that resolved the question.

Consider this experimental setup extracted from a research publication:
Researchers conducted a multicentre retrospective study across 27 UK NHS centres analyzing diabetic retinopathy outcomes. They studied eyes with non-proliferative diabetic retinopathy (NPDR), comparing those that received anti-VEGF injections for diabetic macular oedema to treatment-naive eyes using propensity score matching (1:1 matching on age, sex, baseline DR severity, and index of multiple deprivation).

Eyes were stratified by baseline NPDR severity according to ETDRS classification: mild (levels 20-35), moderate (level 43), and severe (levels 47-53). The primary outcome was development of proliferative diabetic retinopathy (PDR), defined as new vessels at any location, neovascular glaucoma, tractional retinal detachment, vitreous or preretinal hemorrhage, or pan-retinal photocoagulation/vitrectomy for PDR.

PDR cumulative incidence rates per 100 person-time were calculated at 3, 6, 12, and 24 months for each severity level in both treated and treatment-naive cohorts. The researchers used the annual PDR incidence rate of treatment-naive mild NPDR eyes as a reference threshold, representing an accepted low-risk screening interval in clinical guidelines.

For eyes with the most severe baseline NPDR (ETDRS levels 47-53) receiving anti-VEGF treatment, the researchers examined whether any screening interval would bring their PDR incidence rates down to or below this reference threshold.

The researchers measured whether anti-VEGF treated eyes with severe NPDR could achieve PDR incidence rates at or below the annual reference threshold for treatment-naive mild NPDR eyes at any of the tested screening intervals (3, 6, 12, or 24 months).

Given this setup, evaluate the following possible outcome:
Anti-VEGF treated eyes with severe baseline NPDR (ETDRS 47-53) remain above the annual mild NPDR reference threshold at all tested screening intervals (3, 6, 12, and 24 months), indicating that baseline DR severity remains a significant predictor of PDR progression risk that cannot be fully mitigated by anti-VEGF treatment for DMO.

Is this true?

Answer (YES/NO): YES